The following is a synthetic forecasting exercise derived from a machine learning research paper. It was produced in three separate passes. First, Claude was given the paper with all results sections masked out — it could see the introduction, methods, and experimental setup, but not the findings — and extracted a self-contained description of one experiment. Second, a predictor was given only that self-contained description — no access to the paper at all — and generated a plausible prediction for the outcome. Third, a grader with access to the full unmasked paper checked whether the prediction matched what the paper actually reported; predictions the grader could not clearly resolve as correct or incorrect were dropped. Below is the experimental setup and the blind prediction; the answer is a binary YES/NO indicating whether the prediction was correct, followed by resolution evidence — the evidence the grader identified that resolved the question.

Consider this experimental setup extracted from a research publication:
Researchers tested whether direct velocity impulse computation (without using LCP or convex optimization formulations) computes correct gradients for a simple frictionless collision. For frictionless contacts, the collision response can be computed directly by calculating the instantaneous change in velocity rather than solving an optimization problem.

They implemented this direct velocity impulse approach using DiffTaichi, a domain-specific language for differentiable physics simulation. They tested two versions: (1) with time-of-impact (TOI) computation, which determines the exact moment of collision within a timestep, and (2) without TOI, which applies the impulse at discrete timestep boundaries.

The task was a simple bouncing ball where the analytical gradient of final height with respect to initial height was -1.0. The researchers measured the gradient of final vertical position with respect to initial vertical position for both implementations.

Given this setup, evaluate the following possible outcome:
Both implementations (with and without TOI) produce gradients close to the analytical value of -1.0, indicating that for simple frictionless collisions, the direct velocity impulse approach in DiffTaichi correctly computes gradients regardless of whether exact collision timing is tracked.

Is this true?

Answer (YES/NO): NO